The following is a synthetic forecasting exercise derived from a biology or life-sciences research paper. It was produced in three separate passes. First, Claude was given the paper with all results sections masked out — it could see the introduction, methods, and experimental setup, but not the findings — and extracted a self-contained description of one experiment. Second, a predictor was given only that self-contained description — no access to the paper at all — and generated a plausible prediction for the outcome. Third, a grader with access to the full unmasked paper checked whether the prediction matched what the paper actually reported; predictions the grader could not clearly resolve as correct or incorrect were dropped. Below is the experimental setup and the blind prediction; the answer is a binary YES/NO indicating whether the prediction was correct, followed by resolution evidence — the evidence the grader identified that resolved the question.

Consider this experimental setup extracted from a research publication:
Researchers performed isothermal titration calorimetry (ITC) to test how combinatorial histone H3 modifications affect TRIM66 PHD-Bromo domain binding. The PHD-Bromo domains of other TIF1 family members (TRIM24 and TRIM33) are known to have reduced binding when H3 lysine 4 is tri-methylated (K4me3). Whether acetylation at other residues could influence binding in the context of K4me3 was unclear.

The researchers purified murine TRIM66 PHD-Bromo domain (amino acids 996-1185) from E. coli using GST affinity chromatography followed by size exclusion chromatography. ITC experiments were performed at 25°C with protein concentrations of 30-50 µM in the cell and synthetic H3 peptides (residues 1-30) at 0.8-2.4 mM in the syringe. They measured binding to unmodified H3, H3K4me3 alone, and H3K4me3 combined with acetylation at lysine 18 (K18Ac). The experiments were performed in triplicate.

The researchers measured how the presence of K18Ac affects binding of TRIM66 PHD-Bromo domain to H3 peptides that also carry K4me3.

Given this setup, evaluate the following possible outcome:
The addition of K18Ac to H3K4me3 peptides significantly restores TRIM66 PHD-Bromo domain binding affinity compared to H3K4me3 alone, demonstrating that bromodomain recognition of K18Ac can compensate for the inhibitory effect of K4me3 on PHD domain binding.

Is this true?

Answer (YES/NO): NO